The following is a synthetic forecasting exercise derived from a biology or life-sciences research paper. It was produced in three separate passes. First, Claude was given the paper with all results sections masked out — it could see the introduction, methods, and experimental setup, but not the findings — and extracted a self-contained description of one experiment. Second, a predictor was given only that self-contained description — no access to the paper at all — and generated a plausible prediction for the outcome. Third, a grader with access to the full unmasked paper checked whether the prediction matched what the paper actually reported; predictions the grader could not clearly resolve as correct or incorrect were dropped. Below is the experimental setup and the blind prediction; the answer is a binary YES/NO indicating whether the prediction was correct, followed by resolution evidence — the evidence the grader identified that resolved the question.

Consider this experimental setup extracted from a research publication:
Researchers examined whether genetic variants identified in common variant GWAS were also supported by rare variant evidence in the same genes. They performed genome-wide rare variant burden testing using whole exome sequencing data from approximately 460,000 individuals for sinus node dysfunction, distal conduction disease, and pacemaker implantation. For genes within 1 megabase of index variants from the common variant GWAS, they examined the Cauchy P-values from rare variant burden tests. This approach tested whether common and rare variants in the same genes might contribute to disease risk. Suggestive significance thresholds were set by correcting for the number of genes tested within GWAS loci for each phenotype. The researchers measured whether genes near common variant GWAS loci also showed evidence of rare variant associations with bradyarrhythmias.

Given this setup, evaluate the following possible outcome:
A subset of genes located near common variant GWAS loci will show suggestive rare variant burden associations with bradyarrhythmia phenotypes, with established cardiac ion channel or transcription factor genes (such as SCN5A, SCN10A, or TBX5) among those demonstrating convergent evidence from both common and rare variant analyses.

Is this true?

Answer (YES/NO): YES